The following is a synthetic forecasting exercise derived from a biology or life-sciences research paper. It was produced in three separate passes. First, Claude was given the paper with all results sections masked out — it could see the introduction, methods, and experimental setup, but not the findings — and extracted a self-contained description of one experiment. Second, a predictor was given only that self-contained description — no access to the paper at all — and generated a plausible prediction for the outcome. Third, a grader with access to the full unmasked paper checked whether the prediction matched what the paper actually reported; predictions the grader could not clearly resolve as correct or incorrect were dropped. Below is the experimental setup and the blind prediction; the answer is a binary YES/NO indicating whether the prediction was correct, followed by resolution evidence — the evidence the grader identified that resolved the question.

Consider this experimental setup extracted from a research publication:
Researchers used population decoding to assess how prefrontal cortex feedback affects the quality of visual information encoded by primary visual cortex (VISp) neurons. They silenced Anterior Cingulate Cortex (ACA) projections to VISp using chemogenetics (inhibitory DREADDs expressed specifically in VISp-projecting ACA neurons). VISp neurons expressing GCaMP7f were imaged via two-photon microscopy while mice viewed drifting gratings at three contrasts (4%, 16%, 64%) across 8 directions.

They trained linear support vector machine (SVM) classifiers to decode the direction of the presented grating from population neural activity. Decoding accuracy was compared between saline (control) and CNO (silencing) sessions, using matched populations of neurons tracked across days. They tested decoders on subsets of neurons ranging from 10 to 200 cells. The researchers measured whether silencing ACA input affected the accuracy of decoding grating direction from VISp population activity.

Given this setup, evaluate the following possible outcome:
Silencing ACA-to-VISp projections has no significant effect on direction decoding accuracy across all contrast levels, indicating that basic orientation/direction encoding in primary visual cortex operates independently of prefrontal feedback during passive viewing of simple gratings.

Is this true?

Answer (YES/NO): NO